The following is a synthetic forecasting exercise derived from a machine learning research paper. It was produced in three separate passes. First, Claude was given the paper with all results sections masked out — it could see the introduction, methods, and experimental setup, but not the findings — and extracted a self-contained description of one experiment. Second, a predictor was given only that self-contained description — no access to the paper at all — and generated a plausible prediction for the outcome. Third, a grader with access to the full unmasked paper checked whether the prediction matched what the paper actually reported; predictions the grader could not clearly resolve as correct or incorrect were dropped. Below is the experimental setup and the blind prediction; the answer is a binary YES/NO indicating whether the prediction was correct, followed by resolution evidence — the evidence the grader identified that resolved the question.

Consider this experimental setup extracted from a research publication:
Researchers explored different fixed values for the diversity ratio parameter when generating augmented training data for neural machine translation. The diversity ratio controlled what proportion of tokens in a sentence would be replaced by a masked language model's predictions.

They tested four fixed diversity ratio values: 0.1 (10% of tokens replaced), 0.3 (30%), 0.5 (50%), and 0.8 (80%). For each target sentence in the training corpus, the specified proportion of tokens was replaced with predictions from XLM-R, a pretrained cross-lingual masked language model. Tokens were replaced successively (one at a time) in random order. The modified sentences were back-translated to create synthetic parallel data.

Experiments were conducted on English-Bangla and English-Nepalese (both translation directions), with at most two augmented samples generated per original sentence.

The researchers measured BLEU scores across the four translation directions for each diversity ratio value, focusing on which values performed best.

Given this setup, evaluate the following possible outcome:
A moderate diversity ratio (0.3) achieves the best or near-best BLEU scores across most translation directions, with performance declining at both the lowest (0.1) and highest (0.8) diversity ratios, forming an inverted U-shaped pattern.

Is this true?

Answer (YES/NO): YES